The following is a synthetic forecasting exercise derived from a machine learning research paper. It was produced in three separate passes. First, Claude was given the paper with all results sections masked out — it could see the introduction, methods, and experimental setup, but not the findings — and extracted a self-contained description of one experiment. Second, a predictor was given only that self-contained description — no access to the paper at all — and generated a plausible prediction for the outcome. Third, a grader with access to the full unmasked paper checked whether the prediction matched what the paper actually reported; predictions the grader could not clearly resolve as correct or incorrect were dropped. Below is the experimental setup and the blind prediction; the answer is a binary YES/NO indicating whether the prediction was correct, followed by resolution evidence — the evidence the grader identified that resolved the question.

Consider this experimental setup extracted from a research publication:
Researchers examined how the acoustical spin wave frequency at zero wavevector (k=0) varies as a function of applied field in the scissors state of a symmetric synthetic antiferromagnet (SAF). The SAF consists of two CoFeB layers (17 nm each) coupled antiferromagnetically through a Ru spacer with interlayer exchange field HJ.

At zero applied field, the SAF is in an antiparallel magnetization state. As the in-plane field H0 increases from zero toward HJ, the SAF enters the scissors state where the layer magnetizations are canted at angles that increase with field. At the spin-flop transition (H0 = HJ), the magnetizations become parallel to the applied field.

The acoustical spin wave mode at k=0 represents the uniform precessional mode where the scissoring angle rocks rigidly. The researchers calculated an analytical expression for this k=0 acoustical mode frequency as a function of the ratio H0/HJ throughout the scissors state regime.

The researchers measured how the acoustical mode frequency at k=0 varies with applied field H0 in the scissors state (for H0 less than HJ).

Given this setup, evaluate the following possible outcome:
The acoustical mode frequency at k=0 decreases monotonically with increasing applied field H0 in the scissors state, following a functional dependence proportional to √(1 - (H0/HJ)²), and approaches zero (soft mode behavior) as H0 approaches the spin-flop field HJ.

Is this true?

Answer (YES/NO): NO